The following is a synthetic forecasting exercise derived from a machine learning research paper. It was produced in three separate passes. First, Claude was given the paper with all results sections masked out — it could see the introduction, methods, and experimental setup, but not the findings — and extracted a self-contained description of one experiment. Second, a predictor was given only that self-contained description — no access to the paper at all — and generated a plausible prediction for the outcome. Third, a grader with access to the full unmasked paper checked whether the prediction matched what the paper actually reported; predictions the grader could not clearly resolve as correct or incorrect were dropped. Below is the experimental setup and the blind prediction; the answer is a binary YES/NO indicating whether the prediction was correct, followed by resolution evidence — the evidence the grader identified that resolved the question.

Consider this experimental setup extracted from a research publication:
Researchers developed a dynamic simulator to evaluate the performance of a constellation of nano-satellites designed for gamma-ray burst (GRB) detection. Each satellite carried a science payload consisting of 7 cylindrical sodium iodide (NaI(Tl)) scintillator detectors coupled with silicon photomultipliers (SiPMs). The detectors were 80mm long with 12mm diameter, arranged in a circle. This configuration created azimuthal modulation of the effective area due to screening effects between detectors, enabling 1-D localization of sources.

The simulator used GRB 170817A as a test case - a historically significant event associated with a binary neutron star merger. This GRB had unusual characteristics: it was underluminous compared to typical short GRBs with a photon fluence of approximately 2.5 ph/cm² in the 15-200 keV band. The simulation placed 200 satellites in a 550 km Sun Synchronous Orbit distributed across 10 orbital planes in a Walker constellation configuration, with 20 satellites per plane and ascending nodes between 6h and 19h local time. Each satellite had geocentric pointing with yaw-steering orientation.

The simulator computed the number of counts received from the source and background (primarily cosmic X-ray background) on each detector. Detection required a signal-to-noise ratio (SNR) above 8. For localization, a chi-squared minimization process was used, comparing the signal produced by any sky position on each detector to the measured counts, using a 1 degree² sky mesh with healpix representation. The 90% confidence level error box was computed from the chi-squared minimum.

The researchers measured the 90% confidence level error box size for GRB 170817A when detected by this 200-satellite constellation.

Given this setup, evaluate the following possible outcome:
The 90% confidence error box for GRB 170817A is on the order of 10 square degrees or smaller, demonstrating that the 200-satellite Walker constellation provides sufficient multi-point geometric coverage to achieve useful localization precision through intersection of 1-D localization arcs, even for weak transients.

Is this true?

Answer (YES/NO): NO